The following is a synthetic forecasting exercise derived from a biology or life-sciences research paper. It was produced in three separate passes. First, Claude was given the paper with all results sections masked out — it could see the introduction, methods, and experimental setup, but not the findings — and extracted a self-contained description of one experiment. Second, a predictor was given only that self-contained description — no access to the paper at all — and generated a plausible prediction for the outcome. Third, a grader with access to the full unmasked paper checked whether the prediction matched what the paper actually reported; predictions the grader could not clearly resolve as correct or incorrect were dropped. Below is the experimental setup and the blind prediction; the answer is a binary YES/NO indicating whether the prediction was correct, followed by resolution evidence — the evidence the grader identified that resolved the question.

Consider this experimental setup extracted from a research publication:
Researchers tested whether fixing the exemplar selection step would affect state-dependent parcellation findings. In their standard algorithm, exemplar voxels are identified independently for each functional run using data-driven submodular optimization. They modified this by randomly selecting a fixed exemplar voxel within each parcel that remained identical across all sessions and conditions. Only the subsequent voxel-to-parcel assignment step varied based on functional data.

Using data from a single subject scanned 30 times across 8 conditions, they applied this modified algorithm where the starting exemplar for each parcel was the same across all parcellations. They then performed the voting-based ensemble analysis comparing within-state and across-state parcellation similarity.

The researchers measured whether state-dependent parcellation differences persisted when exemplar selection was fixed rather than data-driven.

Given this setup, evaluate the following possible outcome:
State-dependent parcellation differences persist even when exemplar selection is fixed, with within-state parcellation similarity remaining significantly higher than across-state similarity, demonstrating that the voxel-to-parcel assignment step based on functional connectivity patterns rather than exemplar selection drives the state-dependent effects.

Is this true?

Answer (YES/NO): YES